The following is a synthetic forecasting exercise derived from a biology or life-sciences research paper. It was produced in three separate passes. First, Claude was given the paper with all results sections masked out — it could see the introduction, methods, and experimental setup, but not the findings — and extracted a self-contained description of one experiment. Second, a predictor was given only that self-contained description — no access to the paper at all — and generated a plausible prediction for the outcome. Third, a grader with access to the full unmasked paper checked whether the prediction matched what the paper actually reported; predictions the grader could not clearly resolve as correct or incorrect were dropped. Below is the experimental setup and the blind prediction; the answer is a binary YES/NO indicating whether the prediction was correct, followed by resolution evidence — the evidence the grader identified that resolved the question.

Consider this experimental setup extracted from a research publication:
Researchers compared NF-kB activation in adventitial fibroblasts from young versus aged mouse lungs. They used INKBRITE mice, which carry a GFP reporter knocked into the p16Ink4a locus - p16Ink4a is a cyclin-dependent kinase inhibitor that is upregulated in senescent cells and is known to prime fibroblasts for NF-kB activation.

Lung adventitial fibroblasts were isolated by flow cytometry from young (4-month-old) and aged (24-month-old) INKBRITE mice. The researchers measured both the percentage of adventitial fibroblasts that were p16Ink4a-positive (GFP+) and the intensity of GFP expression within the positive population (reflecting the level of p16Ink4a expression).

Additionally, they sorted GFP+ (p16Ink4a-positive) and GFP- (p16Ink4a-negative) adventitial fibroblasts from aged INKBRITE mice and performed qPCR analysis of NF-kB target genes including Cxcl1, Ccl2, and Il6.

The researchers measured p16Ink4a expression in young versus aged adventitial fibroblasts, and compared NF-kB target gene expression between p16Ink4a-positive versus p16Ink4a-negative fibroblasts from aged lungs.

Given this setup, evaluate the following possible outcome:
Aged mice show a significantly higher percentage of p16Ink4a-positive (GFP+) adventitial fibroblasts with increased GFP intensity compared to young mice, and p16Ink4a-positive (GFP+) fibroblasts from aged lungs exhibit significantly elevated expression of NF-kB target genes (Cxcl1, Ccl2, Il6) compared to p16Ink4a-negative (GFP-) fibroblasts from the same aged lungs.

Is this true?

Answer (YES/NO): YES